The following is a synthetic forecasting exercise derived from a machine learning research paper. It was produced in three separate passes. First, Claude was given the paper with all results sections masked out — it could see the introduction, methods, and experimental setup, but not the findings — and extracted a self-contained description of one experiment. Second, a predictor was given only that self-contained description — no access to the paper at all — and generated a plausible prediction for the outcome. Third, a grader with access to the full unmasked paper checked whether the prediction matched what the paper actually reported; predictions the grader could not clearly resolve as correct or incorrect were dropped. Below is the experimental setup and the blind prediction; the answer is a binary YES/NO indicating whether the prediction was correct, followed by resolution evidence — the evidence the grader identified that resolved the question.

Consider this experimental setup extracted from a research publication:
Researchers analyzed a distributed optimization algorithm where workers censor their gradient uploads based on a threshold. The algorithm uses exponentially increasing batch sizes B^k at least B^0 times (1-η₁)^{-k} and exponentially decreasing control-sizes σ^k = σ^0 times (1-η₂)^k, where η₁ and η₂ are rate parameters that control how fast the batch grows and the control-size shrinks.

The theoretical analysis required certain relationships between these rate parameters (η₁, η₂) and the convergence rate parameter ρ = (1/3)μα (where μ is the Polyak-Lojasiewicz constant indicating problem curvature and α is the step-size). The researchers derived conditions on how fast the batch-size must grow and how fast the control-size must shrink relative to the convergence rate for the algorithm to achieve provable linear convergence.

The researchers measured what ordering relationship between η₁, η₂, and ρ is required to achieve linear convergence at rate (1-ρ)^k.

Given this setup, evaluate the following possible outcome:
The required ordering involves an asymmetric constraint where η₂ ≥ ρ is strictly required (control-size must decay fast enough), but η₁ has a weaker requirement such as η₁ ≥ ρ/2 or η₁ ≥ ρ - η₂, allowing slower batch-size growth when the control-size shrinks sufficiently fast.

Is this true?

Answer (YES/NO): NO